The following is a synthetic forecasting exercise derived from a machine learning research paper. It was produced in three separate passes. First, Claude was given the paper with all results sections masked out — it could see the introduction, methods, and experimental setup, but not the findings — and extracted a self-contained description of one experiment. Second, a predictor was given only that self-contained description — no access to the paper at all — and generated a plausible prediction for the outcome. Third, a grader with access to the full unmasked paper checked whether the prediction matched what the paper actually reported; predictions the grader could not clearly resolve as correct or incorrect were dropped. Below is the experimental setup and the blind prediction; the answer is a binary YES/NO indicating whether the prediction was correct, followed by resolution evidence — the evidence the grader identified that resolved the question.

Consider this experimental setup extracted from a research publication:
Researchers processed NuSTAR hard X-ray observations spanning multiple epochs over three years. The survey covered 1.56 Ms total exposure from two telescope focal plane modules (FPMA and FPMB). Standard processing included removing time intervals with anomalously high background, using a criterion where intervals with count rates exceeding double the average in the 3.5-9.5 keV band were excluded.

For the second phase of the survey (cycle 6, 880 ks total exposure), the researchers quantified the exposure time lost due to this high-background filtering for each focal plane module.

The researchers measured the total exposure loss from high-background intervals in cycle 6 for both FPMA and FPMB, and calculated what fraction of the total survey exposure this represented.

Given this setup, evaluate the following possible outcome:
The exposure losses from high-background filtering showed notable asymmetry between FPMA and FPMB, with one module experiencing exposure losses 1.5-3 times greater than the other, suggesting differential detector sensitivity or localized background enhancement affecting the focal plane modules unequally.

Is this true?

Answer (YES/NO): NO